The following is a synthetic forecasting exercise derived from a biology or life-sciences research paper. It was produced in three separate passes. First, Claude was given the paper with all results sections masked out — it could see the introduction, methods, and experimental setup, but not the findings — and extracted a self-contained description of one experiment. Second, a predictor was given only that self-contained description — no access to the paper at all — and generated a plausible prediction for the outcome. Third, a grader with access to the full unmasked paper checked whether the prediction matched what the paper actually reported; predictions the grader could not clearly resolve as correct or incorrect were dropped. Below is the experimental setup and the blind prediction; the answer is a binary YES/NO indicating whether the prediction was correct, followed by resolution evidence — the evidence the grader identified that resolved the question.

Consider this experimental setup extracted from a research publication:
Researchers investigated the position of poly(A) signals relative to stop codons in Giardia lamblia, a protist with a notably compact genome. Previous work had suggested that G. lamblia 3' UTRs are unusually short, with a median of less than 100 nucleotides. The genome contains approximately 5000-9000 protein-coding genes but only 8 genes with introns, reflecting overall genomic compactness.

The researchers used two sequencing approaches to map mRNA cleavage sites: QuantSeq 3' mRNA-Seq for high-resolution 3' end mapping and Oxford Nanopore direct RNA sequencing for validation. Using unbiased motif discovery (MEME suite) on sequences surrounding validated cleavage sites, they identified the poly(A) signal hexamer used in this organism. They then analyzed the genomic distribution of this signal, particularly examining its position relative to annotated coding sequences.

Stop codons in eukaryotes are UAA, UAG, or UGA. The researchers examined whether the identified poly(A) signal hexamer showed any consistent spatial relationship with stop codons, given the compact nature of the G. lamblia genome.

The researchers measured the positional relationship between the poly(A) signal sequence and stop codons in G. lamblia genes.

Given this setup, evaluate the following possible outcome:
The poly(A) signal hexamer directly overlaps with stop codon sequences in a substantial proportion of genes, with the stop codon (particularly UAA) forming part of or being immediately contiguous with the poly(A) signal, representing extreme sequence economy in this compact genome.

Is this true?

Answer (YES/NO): YES